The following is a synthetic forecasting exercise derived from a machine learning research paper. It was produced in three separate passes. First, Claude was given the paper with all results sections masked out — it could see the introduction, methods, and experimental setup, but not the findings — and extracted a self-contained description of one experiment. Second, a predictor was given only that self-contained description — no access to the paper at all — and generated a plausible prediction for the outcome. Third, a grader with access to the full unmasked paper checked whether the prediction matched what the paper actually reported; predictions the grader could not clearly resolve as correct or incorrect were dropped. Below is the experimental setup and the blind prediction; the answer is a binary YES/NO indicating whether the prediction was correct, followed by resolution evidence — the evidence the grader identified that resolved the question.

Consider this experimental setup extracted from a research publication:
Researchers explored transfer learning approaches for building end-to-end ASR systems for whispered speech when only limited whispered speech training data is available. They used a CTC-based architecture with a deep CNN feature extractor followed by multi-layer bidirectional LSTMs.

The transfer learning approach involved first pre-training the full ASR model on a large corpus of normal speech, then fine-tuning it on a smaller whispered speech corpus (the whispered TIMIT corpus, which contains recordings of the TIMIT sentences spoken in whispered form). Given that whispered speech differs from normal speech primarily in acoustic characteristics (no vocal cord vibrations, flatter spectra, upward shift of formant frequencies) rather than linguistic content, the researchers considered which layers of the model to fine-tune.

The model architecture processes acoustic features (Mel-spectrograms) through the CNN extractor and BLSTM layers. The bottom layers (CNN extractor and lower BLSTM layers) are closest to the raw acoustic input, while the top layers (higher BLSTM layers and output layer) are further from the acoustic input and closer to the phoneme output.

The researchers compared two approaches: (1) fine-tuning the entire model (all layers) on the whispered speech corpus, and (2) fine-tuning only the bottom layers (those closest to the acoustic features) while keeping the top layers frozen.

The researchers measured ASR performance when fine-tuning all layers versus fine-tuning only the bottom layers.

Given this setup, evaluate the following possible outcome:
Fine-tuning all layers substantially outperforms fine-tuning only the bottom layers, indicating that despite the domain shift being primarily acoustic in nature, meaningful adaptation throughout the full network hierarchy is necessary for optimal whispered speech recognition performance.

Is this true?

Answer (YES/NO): NO